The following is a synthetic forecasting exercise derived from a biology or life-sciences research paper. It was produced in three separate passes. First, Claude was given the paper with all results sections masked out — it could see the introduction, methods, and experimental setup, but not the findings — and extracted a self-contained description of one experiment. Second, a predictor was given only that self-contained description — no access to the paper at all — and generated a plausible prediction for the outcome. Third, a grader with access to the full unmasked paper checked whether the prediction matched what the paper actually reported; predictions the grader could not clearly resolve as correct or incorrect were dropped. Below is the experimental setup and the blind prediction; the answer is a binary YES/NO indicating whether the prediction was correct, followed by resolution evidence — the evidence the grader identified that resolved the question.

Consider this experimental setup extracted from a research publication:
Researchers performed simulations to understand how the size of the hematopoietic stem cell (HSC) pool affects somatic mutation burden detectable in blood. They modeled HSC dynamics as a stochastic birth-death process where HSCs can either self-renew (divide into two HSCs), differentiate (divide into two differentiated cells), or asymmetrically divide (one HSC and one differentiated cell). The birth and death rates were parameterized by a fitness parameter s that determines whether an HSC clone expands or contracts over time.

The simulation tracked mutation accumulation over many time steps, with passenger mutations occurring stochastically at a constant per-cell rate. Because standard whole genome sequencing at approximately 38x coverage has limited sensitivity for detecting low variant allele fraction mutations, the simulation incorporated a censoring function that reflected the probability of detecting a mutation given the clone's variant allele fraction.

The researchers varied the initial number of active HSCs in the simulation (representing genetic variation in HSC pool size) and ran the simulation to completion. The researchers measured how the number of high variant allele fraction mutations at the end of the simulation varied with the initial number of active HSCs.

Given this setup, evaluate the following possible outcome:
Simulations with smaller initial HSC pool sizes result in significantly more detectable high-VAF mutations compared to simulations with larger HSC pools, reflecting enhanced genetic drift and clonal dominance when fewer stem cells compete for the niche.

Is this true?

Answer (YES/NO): NO